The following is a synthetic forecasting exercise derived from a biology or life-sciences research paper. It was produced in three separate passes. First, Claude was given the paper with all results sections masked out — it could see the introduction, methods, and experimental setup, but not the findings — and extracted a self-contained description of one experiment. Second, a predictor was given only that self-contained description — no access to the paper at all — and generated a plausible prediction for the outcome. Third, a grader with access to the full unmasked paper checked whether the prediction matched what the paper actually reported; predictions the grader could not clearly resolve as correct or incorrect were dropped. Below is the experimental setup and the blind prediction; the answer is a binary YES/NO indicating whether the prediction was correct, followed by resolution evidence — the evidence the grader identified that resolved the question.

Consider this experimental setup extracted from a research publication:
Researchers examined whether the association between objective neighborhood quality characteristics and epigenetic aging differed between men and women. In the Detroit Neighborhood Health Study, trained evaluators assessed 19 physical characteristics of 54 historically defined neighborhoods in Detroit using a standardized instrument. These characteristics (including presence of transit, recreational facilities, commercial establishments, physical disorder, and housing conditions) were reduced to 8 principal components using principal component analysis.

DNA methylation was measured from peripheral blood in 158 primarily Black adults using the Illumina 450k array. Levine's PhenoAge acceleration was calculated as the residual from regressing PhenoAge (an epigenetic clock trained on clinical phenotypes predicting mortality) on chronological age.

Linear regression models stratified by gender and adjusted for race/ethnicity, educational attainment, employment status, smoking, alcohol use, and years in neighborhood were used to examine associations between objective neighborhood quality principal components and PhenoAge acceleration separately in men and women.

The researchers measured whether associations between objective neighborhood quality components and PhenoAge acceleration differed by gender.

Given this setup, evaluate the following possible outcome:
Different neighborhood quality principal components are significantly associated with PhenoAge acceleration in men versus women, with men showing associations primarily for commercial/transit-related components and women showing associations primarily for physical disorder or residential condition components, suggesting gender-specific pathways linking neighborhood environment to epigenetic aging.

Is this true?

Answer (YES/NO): NO